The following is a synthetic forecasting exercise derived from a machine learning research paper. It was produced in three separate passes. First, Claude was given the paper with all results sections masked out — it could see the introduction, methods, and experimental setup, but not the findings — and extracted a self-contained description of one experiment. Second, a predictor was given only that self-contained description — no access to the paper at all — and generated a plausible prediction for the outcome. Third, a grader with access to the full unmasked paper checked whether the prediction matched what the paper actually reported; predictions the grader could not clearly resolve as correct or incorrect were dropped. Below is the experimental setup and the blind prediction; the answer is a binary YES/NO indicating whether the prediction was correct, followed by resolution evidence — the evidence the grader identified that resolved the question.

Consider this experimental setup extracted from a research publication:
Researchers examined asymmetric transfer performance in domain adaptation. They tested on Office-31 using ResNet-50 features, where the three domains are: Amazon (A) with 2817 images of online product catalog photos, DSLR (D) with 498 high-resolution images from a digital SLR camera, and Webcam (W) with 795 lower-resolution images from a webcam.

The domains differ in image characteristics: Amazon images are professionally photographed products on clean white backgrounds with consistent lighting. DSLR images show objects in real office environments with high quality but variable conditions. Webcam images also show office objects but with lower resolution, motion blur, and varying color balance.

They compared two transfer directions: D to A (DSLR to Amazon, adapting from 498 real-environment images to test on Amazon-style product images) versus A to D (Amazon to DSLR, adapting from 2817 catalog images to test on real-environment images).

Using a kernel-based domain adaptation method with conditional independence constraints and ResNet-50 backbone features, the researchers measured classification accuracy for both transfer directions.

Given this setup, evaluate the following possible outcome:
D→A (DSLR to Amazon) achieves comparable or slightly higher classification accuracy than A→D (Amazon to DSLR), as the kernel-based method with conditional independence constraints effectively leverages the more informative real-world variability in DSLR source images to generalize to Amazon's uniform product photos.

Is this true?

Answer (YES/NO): NO